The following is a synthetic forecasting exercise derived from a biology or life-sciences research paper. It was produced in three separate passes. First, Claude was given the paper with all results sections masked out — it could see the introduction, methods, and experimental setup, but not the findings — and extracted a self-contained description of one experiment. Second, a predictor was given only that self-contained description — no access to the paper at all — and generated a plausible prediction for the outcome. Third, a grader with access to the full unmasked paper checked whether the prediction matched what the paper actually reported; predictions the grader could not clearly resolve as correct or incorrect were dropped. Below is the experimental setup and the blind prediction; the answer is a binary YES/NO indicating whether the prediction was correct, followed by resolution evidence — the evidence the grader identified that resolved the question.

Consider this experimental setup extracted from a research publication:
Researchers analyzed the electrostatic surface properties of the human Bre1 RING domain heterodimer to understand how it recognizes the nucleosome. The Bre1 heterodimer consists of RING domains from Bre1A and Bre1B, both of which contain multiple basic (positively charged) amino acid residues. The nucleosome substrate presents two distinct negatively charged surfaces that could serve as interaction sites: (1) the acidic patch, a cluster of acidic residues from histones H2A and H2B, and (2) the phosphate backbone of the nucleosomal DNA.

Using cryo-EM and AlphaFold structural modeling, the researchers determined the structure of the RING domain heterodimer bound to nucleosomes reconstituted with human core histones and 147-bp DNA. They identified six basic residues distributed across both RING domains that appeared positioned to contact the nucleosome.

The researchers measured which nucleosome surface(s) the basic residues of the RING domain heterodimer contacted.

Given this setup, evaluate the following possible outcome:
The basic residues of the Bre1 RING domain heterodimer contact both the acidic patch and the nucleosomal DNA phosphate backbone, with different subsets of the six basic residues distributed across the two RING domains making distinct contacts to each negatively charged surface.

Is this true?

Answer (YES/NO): YES